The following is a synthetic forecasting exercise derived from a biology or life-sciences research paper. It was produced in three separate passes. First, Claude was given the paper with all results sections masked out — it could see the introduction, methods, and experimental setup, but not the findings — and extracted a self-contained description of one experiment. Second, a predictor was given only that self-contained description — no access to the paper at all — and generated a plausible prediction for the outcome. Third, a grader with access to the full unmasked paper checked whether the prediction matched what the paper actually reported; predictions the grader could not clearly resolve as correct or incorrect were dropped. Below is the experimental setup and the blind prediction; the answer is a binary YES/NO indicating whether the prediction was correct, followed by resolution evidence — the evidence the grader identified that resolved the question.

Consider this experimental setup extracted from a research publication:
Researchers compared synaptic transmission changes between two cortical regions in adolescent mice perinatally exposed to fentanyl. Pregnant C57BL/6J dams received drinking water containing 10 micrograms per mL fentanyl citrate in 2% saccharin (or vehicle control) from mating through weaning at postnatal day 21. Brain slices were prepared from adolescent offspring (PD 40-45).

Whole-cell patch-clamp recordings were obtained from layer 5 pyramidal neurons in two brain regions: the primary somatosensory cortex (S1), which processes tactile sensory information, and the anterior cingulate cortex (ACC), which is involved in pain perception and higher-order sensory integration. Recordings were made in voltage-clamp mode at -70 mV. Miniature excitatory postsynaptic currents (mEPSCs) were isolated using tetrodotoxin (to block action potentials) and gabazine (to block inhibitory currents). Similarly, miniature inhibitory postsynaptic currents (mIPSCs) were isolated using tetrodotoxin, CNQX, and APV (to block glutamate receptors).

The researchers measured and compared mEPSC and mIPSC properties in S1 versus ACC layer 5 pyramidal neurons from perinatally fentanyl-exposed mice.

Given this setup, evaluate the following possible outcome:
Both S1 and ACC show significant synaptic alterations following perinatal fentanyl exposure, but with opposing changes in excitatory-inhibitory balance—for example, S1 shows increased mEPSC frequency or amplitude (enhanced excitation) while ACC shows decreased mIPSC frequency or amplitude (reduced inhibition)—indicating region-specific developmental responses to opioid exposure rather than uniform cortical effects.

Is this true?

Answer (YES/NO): NO